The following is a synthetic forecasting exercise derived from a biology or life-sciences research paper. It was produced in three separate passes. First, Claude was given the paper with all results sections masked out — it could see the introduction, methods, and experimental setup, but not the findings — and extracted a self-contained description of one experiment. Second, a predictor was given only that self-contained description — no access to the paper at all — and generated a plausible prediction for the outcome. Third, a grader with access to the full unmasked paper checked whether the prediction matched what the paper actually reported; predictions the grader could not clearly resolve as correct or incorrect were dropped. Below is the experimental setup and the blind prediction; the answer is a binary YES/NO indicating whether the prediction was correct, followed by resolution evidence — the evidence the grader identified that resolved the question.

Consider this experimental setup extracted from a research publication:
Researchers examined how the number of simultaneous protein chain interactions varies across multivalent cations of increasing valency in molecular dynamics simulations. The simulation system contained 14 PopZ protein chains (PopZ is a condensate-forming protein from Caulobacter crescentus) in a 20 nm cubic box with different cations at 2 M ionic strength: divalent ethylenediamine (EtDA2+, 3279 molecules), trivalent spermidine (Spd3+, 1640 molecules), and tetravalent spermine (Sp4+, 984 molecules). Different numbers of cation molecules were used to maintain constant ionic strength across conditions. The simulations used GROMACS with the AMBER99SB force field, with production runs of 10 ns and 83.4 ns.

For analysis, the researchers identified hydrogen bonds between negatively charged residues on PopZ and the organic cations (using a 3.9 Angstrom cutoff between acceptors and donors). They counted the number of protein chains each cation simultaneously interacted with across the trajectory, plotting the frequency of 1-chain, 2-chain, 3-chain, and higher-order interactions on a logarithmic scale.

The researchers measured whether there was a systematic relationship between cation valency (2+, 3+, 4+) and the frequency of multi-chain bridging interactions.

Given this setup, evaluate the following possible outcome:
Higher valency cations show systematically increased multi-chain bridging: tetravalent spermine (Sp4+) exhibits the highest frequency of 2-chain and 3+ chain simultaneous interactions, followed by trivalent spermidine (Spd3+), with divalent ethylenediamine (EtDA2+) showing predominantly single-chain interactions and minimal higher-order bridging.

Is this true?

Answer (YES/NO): NO